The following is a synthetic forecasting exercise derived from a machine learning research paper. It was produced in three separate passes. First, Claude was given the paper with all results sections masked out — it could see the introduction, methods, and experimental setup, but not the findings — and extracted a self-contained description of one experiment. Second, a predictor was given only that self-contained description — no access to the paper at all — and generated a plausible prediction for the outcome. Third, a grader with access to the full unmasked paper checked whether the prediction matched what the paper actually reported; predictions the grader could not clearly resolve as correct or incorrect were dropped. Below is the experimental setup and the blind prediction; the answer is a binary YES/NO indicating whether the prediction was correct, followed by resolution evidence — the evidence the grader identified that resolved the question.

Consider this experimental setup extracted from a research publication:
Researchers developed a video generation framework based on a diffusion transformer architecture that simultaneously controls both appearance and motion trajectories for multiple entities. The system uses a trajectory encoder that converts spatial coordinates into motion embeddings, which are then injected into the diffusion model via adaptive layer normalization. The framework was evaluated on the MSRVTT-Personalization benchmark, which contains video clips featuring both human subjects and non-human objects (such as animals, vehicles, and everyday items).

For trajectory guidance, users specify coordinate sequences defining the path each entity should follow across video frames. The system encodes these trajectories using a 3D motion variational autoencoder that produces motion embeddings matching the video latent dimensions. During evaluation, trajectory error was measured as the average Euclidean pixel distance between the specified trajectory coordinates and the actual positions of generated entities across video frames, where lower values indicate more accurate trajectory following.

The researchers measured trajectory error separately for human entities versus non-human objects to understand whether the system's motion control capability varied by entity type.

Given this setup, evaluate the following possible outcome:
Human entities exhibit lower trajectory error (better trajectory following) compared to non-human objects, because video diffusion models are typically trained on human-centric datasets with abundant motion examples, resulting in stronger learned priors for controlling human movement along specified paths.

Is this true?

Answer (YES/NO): YES